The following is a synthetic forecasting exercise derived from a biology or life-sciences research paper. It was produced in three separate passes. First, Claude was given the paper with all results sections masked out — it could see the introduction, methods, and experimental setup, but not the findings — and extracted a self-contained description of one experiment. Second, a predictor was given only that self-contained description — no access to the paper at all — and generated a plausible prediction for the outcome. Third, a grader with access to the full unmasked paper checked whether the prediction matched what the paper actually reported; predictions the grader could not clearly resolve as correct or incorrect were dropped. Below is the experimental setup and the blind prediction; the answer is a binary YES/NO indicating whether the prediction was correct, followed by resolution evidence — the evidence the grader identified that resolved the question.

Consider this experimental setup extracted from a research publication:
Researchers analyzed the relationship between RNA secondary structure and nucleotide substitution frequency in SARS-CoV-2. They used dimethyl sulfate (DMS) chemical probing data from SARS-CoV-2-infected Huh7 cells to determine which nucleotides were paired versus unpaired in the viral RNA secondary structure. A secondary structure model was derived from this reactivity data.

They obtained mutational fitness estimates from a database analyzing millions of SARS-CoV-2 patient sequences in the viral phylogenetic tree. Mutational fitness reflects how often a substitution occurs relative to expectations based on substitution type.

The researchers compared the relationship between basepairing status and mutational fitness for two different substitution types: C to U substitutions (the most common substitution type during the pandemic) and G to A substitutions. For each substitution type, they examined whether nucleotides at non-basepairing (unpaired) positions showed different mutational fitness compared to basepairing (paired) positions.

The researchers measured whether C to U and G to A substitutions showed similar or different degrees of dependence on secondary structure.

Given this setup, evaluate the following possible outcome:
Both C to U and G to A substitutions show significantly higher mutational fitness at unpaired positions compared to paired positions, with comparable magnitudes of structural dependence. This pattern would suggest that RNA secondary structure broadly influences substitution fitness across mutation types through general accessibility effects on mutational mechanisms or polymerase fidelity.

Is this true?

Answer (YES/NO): NO